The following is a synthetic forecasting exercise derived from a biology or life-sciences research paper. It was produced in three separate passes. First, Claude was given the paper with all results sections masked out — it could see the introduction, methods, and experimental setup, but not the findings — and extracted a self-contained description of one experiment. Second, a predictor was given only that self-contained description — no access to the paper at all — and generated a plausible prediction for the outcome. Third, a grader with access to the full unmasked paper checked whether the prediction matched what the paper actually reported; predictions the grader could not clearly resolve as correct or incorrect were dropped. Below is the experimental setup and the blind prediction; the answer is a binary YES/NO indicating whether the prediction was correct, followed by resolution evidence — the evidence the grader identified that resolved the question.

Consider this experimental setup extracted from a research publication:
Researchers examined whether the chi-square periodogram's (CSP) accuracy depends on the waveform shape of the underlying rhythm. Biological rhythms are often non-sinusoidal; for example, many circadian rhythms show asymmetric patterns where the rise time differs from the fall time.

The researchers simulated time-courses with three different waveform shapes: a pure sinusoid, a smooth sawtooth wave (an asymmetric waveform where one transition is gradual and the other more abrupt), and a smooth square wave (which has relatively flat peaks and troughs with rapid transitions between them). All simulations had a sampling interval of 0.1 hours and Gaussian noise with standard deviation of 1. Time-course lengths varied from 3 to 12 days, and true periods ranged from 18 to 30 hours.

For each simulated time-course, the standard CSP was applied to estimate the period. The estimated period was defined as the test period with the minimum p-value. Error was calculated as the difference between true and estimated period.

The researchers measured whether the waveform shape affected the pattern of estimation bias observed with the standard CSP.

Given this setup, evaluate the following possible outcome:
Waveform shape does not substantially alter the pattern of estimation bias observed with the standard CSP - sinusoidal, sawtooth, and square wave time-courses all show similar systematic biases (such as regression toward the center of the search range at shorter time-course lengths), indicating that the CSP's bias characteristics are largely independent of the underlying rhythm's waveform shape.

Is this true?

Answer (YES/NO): NO